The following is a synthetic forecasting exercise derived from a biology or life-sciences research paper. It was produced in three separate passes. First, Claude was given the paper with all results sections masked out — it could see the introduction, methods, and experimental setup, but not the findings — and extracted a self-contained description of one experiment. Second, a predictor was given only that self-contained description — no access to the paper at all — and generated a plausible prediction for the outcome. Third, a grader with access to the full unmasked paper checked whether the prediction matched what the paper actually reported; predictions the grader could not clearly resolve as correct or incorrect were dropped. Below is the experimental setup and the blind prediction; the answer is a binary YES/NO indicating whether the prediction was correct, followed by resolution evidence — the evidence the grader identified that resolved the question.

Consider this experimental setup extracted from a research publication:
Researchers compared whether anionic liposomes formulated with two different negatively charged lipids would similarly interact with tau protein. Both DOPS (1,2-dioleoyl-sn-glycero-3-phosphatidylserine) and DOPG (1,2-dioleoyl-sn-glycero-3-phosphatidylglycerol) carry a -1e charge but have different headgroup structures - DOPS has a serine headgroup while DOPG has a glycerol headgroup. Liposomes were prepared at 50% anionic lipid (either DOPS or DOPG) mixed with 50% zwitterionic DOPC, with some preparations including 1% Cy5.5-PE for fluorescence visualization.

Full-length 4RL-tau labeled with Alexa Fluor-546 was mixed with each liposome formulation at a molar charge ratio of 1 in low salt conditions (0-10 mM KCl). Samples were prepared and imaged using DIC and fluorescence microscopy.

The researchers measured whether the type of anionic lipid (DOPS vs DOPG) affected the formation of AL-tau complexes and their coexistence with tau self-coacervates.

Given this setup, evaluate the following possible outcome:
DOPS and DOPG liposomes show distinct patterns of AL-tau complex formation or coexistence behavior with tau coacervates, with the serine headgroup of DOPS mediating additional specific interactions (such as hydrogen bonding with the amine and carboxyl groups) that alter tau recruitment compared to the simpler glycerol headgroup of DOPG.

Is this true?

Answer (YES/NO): NO